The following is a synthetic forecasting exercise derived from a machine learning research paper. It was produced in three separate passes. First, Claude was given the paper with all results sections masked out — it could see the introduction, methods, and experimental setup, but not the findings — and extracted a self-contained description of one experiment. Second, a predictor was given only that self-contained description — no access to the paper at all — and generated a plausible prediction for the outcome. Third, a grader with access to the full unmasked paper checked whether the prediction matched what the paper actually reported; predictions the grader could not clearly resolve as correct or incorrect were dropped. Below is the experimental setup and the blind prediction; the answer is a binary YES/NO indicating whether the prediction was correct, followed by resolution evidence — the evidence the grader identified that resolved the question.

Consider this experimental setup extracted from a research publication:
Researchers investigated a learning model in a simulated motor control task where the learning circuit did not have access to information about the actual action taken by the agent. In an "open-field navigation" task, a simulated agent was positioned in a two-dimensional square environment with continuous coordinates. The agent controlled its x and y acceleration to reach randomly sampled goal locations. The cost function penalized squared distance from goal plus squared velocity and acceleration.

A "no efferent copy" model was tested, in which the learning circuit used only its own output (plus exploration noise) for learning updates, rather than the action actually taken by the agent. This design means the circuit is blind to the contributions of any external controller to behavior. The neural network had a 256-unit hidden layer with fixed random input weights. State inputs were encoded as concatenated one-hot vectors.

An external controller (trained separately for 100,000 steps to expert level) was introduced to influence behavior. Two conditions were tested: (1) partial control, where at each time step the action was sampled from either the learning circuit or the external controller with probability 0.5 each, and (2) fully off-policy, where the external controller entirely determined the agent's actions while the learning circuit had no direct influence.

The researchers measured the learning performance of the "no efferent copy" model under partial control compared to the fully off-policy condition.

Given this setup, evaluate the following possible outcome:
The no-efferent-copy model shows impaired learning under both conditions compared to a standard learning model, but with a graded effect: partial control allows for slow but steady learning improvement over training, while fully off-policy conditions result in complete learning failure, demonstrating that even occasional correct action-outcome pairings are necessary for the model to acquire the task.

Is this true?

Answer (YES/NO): YES